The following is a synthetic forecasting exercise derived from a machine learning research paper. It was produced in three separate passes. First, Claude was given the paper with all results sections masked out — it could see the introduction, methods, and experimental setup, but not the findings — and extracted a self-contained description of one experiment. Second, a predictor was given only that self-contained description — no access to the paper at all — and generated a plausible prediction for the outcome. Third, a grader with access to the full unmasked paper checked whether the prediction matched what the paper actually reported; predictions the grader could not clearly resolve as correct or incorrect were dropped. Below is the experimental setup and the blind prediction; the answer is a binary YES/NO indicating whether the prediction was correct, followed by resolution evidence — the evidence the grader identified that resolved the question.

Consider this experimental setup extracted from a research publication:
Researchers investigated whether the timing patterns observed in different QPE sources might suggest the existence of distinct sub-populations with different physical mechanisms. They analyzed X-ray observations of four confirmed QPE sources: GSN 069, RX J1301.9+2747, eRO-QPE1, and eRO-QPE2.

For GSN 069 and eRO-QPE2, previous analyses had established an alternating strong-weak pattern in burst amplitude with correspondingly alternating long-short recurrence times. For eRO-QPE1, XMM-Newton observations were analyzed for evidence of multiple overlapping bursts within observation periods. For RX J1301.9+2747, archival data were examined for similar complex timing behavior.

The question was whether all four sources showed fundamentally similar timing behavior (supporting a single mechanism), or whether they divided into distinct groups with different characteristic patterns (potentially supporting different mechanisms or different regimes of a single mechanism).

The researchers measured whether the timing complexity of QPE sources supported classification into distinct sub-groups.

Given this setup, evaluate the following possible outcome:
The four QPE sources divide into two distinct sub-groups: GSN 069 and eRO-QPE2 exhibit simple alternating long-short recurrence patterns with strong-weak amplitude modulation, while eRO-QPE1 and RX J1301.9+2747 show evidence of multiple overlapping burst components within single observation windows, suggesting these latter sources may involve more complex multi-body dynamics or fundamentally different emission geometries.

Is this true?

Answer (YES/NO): YES